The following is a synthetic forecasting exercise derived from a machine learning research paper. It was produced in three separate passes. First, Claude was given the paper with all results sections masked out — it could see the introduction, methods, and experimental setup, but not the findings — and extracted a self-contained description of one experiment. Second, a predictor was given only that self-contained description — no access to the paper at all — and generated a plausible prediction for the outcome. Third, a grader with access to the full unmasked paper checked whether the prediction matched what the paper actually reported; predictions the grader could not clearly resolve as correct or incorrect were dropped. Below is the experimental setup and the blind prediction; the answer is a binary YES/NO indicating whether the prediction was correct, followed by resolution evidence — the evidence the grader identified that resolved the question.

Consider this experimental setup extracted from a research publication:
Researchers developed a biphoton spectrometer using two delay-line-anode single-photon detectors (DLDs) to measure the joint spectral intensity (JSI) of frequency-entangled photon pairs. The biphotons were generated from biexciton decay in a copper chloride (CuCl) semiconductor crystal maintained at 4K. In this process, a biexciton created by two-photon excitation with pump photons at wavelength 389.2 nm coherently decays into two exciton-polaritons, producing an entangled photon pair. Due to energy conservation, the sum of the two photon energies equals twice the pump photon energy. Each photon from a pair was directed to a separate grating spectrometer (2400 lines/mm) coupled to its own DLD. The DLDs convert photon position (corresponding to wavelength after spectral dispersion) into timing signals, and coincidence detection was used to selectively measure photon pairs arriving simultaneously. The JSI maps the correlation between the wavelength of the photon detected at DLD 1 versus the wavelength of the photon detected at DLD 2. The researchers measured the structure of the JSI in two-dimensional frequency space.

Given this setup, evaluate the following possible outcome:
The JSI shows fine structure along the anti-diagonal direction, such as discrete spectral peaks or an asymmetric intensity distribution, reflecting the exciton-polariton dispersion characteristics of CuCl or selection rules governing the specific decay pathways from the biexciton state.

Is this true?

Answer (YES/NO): NO